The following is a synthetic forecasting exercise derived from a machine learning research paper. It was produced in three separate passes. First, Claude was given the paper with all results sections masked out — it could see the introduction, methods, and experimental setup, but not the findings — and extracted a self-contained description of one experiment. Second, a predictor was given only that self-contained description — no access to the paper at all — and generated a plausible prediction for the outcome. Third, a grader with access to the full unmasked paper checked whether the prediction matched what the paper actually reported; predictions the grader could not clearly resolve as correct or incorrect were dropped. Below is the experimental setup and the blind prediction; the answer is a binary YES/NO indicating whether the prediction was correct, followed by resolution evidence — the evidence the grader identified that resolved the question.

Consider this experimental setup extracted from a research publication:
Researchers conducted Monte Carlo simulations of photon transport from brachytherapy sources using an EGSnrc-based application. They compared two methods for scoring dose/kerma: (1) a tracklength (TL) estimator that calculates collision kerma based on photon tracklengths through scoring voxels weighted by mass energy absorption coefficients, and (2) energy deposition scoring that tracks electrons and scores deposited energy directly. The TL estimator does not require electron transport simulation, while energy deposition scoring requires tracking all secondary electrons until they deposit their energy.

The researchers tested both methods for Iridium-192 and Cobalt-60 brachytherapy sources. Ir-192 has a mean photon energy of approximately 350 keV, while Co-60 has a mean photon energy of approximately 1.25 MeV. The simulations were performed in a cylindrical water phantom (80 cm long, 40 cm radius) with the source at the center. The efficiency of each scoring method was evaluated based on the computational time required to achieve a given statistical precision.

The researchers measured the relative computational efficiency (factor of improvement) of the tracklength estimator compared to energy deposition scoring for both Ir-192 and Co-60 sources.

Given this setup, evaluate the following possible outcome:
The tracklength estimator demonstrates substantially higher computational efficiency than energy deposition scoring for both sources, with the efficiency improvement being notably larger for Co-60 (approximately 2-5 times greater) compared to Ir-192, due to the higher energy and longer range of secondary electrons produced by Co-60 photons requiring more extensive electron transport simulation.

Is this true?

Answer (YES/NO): NO